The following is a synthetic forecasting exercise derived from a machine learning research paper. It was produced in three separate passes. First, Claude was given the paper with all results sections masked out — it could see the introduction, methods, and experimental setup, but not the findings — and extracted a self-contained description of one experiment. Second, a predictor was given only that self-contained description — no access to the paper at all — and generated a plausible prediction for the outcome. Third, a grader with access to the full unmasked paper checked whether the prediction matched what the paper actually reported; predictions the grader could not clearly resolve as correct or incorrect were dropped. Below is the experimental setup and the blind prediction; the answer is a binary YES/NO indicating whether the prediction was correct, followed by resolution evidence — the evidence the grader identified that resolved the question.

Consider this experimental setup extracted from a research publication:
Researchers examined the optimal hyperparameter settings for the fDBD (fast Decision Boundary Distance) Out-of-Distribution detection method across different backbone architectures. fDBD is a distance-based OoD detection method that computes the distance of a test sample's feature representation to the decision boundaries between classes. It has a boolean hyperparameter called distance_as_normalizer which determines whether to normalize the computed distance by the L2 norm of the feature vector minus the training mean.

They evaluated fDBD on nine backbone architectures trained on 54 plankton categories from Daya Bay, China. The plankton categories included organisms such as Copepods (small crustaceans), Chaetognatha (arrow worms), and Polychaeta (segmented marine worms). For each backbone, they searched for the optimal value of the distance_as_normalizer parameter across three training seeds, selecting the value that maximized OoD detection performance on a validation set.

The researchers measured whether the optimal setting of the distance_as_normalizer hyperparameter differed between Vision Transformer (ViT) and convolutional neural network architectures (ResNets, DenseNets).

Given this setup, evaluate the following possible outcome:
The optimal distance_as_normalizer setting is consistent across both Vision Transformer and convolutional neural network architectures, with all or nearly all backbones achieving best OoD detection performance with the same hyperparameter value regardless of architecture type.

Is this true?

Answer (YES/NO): NO